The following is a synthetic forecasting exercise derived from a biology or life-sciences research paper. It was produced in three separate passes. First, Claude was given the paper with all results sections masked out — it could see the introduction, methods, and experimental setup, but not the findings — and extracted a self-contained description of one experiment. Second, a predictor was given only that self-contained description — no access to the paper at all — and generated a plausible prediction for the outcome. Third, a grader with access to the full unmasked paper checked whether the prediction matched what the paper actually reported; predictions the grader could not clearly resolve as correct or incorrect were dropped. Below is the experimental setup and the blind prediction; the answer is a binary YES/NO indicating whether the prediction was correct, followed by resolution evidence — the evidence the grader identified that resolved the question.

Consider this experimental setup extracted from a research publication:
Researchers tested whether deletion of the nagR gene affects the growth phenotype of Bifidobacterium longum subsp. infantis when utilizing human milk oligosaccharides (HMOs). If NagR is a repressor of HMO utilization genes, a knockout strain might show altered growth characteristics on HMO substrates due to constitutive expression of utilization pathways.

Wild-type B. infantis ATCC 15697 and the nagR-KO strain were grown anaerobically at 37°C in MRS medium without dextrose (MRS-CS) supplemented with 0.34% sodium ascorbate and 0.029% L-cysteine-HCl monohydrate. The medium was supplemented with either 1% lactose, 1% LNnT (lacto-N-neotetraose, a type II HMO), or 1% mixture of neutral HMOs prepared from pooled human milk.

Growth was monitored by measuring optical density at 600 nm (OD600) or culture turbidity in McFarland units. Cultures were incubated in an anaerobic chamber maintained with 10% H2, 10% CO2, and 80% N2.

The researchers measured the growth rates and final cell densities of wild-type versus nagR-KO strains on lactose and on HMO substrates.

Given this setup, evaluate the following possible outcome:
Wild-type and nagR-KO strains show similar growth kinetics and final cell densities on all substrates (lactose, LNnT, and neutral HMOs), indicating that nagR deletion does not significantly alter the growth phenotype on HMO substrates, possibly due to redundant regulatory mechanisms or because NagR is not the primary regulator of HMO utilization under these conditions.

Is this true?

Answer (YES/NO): NO